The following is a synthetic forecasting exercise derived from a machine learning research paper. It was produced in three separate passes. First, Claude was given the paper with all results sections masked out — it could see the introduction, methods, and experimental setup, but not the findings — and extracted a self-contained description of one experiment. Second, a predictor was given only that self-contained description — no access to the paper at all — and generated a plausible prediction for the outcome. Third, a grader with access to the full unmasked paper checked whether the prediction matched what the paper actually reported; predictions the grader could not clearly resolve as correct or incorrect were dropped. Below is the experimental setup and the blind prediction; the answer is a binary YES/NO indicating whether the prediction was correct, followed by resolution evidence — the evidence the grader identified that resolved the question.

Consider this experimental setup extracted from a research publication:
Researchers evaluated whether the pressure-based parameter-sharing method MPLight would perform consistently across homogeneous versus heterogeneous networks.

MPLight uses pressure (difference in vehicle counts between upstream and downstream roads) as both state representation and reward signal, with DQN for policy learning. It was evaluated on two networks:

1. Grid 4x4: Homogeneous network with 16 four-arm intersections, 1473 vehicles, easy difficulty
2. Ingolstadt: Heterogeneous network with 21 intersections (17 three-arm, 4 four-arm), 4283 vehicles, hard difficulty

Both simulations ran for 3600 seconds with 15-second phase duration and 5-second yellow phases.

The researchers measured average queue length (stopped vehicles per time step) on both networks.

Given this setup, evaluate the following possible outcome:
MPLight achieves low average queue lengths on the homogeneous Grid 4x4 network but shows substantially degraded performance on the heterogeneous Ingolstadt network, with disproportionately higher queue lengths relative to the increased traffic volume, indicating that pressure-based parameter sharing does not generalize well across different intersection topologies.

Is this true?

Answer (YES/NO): YES